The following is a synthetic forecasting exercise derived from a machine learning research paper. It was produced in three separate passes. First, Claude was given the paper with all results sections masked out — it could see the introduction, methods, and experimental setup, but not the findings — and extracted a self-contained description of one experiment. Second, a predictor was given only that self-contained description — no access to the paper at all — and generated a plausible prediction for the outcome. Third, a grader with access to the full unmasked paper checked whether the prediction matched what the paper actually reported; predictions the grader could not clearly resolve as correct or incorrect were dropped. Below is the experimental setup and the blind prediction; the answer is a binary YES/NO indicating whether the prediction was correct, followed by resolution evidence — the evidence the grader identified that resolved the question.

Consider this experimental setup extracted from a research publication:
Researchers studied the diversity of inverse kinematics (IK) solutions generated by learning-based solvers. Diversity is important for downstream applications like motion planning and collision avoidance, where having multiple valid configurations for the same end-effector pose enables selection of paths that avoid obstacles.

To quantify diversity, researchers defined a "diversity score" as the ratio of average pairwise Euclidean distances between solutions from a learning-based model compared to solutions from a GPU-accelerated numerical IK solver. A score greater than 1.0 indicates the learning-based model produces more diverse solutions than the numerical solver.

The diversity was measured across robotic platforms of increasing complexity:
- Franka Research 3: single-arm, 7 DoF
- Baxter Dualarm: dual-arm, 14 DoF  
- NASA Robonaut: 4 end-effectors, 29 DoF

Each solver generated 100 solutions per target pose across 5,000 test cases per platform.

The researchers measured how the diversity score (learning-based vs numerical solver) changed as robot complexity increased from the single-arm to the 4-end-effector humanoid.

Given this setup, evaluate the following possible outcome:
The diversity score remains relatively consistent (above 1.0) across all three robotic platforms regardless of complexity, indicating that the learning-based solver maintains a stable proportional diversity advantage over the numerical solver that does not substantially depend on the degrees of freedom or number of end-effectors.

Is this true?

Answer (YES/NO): NO